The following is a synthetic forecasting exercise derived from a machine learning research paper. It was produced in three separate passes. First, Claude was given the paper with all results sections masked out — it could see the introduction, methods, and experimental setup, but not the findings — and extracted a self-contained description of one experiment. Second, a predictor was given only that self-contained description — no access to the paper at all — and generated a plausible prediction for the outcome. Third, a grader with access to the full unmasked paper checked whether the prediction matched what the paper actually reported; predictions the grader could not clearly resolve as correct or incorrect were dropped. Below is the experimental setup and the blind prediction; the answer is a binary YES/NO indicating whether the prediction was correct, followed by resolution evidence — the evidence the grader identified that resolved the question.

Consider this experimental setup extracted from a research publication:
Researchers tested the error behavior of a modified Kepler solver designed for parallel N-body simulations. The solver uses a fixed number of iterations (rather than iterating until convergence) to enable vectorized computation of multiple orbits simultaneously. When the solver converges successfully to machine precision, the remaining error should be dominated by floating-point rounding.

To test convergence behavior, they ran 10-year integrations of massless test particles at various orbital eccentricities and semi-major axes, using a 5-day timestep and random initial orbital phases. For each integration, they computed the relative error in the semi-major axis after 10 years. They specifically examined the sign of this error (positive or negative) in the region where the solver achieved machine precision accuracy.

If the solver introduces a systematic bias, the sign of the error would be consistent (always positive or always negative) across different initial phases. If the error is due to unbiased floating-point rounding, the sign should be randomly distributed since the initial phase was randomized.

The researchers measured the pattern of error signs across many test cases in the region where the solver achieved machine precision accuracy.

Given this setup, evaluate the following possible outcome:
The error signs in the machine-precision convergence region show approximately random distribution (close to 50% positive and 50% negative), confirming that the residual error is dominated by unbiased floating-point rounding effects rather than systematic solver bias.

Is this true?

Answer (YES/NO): YES